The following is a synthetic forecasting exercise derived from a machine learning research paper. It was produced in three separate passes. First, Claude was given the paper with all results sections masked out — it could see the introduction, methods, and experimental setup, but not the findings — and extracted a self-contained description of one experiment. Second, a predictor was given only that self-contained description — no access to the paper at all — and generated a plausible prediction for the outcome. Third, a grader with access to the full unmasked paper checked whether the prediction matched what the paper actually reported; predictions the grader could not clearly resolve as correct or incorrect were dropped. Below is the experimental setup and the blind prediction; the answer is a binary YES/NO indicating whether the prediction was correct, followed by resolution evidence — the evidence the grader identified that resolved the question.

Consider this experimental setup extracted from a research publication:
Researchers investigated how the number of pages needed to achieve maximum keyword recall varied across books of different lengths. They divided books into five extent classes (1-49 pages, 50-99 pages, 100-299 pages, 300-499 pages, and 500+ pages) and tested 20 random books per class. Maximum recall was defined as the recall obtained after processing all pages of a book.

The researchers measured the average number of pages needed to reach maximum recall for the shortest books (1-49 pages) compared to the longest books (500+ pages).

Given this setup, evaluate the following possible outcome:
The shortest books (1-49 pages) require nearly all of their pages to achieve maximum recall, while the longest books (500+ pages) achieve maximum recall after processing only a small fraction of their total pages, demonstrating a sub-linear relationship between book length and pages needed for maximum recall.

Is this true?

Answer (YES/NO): NO